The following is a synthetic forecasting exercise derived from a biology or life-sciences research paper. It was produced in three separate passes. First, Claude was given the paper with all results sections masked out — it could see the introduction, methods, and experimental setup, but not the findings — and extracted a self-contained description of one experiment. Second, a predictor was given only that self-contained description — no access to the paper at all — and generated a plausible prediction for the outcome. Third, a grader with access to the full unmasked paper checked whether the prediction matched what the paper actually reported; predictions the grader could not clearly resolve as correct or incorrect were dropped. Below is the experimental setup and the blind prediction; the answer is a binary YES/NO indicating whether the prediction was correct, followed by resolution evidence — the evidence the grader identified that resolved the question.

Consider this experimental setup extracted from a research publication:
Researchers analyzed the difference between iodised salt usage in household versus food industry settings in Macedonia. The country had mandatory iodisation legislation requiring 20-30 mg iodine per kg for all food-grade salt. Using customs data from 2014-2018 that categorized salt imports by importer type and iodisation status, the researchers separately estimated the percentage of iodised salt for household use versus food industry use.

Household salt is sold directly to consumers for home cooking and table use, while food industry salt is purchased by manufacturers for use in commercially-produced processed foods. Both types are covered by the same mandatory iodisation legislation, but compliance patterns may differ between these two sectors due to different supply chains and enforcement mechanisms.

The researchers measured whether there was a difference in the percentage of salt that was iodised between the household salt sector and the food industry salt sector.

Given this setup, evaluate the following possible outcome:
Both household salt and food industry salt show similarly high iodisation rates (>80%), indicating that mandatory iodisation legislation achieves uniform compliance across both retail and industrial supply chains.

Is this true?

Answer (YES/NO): YES